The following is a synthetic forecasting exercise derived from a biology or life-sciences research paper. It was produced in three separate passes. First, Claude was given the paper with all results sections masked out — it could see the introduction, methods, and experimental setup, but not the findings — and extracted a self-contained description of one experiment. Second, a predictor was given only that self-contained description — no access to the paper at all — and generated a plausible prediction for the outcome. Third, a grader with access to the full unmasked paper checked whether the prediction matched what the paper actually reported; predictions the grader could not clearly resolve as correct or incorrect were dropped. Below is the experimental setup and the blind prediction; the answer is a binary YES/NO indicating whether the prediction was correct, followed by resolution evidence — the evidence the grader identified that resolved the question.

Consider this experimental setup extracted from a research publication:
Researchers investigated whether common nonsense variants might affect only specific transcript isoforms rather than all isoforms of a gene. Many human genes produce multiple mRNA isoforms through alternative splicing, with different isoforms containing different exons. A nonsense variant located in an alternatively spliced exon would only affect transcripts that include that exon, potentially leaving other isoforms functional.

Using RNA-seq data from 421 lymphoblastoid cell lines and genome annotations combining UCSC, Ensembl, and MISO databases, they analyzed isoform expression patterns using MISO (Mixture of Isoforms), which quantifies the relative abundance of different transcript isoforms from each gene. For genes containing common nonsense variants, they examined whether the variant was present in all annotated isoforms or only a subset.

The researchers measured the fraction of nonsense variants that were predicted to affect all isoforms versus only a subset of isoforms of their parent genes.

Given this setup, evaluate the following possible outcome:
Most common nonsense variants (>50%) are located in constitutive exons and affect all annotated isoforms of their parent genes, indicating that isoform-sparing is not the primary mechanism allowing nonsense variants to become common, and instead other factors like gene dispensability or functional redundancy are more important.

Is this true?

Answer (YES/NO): NO